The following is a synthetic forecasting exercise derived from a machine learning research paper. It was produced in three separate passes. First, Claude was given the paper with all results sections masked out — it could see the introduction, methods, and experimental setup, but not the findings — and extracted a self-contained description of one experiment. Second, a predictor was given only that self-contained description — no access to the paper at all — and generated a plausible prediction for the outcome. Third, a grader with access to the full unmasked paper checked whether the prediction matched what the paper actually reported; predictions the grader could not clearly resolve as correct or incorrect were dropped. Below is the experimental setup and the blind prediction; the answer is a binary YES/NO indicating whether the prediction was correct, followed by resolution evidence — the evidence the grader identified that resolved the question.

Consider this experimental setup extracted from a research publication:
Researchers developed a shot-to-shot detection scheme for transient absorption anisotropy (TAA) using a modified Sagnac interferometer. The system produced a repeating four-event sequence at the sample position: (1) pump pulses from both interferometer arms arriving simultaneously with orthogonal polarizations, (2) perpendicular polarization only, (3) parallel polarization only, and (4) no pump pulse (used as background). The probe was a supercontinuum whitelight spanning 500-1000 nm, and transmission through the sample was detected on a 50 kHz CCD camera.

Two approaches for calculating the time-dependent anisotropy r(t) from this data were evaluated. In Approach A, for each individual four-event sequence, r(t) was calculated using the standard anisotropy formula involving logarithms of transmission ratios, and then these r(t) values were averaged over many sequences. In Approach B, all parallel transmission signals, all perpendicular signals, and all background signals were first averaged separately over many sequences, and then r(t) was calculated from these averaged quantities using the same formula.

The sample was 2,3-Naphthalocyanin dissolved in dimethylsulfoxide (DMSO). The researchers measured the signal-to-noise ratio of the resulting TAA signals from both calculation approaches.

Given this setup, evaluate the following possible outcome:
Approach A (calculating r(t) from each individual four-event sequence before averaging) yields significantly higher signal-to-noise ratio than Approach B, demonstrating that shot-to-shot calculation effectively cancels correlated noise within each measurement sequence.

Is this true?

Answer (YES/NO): NO